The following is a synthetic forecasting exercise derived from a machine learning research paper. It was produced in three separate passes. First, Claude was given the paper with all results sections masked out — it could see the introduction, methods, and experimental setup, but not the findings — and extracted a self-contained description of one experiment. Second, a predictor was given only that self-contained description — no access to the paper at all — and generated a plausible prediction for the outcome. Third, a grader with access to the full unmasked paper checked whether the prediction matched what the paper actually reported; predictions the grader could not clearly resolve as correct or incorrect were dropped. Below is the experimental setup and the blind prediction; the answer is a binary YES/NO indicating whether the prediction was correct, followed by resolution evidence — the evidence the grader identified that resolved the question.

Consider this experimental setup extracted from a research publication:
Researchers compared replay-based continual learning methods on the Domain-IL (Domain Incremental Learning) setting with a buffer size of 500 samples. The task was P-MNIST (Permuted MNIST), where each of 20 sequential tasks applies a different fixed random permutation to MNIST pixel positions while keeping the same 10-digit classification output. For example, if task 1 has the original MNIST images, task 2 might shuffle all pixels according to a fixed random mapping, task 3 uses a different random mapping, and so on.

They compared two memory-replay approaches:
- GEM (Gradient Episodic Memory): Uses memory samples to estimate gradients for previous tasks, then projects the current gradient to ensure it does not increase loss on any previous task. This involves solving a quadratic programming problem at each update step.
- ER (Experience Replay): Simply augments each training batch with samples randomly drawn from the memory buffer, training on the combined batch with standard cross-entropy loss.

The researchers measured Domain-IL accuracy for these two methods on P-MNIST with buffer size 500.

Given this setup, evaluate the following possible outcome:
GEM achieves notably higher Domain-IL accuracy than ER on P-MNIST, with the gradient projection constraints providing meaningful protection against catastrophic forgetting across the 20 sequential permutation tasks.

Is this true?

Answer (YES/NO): NO